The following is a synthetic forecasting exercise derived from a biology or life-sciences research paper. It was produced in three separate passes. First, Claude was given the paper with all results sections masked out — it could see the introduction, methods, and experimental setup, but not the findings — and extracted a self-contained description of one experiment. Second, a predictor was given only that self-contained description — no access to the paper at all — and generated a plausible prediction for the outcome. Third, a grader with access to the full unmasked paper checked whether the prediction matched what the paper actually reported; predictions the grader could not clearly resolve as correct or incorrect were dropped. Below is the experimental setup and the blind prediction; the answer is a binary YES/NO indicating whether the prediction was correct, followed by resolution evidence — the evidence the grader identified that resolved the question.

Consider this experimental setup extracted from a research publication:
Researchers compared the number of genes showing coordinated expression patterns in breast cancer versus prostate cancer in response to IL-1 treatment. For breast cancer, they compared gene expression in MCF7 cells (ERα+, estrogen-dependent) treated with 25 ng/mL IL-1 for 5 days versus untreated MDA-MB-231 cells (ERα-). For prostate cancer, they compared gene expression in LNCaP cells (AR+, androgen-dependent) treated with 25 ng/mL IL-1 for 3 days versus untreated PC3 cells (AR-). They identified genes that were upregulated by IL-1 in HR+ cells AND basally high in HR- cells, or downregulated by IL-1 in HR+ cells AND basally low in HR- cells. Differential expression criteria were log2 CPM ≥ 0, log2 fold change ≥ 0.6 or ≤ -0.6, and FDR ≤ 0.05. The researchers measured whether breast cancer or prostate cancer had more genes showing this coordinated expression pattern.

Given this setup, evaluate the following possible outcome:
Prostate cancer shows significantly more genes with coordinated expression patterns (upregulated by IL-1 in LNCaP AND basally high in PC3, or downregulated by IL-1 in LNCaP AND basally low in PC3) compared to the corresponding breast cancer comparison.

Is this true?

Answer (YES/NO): NO